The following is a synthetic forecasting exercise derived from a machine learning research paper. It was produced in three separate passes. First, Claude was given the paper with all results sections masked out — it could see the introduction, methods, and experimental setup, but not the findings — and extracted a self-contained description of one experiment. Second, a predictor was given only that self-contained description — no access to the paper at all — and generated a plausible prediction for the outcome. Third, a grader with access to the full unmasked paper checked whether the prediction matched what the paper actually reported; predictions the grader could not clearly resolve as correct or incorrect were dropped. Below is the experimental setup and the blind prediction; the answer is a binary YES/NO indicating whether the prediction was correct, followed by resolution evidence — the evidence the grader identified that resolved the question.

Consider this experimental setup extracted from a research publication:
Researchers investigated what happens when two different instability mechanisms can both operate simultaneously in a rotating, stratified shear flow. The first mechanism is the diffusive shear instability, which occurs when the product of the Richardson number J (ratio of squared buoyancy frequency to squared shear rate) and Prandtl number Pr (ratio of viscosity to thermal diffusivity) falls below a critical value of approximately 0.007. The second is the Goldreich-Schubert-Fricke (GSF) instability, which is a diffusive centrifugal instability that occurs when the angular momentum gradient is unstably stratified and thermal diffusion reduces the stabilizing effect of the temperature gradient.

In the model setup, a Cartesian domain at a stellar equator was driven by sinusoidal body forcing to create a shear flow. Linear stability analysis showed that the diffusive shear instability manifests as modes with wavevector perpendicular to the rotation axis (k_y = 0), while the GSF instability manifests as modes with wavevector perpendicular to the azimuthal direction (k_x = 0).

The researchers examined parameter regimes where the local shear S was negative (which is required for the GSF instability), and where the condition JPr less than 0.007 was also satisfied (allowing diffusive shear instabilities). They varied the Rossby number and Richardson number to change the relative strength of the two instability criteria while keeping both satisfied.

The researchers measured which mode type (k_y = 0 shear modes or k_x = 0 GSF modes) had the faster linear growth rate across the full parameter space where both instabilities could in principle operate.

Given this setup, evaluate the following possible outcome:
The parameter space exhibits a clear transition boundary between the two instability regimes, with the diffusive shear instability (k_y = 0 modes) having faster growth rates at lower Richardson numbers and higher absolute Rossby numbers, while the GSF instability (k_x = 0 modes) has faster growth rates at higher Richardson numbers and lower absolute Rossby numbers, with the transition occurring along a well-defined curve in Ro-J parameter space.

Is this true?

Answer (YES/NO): YES